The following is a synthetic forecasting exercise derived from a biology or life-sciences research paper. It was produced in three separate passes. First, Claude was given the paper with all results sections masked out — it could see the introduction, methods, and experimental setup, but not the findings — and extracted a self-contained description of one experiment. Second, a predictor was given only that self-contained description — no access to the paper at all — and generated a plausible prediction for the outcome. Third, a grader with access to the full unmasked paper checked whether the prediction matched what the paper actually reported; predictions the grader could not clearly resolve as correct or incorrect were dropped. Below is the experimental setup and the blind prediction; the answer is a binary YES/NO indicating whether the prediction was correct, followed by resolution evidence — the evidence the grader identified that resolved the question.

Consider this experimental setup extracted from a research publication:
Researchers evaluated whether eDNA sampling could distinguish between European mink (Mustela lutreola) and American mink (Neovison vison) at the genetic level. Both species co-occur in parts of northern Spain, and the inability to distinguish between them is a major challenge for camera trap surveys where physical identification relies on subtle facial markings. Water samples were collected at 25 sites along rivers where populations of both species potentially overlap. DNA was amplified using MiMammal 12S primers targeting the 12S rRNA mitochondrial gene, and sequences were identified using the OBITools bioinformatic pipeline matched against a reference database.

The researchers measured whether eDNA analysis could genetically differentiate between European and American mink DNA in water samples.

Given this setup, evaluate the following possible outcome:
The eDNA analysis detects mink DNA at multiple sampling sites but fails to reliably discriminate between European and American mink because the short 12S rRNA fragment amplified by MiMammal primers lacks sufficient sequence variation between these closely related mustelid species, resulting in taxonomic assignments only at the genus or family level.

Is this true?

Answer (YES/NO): NO